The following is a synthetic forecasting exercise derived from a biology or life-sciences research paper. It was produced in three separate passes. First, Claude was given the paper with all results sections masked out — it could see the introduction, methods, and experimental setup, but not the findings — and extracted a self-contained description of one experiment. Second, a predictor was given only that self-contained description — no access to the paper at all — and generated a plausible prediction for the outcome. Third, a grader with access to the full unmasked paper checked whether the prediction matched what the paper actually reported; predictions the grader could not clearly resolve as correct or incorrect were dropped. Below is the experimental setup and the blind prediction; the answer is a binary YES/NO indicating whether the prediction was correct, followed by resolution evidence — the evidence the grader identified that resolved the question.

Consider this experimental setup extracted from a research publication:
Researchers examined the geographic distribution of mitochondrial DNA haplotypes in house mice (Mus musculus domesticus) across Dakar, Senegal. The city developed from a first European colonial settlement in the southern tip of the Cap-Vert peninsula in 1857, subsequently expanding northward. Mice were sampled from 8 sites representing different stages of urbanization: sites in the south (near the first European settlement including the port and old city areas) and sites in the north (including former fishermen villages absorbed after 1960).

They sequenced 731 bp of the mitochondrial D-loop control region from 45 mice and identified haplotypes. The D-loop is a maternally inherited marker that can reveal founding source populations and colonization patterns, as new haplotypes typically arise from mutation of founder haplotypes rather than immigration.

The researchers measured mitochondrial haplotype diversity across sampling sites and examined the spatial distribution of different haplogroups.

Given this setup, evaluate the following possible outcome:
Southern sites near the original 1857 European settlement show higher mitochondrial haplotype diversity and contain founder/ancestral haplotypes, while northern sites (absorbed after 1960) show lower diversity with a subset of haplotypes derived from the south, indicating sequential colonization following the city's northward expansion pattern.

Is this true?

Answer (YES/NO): NO